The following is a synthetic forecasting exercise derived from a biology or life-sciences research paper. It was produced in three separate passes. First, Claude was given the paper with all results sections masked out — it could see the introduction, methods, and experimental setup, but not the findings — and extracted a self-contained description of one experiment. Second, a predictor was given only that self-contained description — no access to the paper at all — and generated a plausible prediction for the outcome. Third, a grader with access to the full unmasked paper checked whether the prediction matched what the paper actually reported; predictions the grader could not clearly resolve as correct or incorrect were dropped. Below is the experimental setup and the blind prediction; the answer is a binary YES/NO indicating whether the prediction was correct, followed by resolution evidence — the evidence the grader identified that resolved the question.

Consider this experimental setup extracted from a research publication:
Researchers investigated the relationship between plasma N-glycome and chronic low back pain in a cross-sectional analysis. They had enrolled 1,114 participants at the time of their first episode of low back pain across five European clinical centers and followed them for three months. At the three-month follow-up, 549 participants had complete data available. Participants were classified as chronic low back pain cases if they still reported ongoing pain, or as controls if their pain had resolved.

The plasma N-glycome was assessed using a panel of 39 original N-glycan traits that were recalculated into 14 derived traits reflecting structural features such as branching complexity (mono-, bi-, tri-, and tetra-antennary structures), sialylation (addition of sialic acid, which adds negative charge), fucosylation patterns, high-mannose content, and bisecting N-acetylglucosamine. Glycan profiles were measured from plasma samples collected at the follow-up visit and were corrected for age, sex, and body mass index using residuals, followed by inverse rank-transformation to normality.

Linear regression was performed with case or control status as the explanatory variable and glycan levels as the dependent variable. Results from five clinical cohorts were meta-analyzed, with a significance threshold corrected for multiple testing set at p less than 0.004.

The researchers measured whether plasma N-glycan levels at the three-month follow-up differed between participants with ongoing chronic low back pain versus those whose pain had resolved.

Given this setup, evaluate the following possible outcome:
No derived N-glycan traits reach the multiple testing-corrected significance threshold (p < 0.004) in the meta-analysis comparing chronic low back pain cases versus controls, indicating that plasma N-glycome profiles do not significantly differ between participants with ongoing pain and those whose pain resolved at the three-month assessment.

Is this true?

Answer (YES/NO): YES